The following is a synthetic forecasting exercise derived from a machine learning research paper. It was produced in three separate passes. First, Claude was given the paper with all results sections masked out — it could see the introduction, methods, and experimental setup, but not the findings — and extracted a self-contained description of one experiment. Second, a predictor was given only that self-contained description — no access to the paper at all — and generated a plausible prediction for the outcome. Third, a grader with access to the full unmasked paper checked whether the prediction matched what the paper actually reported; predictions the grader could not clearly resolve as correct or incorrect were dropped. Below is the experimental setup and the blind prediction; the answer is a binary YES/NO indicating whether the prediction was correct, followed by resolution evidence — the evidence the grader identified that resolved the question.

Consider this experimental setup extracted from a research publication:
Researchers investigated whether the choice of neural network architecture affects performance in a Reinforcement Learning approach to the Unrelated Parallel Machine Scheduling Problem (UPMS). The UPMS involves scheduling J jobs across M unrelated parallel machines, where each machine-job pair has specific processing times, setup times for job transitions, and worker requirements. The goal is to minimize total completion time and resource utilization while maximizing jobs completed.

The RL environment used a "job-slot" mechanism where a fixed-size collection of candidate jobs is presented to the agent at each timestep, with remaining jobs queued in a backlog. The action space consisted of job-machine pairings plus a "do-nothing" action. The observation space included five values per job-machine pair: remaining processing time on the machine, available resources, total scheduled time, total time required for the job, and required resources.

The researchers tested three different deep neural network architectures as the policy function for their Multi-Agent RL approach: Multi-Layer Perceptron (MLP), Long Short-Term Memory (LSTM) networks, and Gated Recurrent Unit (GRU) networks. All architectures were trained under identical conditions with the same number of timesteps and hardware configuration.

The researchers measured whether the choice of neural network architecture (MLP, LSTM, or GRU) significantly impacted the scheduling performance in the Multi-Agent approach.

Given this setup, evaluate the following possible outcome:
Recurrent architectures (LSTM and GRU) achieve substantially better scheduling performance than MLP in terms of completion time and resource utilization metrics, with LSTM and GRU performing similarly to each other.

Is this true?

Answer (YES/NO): NO